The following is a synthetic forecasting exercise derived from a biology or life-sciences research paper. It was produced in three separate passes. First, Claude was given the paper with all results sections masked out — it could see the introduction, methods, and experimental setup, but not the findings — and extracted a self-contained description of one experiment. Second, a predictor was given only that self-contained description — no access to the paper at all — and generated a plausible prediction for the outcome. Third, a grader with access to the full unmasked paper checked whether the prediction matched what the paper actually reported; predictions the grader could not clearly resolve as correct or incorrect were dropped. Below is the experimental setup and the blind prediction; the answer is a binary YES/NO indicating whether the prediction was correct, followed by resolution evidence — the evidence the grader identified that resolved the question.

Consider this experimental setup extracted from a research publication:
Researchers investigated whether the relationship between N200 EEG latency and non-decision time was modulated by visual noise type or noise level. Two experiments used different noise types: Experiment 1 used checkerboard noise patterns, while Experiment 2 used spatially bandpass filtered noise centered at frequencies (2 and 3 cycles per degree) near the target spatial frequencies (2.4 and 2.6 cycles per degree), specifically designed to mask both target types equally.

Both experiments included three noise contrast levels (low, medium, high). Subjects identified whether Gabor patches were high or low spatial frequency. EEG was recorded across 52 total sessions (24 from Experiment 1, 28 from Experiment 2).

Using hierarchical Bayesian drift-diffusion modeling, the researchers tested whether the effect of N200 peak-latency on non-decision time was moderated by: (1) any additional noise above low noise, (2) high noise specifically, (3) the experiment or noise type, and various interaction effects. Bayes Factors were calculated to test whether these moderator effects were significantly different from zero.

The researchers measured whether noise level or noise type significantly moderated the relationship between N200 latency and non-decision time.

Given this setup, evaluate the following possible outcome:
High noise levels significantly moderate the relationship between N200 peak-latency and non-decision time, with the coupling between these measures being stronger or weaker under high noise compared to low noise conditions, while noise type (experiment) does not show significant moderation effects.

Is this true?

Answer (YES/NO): NO